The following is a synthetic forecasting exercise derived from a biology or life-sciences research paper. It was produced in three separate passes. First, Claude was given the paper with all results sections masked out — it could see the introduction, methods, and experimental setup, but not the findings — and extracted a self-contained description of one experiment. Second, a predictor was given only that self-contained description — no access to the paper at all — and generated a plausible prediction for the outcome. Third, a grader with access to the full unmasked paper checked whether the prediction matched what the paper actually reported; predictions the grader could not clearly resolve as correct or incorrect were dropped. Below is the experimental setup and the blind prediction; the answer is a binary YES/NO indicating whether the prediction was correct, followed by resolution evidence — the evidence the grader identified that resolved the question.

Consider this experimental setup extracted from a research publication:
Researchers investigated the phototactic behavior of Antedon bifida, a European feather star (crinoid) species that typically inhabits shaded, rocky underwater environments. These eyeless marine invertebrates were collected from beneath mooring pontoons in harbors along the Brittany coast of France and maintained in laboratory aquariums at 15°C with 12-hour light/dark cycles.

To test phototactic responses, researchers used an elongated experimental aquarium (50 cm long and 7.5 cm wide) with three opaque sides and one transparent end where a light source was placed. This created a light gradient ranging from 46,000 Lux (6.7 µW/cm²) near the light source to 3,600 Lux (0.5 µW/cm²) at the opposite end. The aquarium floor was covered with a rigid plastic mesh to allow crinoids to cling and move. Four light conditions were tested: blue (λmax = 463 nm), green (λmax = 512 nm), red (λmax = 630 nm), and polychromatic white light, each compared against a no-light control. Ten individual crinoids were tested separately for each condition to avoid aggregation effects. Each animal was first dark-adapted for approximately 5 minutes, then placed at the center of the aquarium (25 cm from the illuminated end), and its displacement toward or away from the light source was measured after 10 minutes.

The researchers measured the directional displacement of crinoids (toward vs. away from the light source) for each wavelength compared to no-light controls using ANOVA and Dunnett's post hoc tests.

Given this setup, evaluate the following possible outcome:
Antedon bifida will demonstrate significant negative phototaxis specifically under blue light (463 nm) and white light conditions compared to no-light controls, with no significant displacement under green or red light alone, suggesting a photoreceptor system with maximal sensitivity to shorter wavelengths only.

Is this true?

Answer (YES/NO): NO